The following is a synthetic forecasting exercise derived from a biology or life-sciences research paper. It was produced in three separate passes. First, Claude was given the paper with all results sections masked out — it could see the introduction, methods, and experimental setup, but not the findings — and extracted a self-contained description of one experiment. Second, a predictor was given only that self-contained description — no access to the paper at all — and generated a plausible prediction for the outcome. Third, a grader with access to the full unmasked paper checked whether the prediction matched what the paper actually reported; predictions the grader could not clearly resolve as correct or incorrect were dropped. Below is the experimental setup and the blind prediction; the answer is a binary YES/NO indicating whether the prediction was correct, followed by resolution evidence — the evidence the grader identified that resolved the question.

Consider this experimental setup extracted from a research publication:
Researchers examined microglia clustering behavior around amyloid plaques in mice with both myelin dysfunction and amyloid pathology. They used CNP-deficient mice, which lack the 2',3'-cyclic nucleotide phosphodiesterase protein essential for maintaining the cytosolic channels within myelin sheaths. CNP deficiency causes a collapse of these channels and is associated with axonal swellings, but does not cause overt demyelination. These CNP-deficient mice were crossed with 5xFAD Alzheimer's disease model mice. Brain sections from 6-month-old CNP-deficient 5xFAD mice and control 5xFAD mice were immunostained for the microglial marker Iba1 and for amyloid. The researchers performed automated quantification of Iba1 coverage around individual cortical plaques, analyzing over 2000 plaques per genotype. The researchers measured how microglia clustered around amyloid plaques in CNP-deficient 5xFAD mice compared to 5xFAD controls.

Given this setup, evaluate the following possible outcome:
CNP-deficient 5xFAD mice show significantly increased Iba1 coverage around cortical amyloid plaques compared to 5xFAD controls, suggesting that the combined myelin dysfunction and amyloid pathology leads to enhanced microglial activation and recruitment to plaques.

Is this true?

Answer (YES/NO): NO